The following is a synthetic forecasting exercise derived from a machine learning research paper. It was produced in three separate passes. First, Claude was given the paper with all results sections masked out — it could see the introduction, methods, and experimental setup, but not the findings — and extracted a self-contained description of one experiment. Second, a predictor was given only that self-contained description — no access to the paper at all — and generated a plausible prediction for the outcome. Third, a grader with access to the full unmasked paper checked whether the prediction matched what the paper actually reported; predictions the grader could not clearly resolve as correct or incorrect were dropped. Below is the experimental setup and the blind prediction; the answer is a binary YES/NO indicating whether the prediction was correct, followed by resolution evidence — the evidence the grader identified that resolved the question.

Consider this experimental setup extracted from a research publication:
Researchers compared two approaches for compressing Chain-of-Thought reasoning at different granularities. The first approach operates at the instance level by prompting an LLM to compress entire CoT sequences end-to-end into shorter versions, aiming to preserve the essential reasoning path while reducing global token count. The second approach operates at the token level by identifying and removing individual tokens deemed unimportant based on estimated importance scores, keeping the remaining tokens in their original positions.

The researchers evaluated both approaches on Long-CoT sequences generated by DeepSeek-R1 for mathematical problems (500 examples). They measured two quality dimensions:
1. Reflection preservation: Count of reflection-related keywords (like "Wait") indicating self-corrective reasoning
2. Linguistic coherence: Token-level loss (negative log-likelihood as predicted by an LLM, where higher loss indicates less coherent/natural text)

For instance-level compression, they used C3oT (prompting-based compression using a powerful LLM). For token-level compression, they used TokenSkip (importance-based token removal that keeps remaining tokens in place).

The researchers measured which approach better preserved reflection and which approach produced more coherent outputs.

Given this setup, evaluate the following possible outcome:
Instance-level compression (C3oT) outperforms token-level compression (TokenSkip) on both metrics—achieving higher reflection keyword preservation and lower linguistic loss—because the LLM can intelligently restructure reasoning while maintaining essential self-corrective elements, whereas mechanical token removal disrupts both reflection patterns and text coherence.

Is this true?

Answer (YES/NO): NO